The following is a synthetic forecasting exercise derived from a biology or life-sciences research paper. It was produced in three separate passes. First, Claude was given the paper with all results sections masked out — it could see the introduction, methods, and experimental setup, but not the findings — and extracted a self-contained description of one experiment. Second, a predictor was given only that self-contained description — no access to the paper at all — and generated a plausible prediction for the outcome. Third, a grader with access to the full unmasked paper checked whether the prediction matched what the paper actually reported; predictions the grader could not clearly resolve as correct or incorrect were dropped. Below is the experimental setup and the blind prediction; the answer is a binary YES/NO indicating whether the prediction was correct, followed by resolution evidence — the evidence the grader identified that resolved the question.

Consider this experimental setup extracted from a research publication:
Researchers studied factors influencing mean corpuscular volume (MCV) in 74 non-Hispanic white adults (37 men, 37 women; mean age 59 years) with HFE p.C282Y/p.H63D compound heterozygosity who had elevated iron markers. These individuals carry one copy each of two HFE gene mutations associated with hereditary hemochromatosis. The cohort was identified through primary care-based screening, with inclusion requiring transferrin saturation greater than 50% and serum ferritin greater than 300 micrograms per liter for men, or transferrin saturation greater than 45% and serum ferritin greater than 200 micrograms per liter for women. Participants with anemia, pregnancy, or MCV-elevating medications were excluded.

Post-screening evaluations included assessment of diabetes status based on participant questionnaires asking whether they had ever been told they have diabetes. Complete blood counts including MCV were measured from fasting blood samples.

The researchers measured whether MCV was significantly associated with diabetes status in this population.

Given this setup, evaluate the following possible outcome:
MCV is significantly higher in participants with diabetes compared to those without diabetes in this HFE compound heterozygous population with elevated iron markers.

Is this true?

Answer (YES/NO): NO